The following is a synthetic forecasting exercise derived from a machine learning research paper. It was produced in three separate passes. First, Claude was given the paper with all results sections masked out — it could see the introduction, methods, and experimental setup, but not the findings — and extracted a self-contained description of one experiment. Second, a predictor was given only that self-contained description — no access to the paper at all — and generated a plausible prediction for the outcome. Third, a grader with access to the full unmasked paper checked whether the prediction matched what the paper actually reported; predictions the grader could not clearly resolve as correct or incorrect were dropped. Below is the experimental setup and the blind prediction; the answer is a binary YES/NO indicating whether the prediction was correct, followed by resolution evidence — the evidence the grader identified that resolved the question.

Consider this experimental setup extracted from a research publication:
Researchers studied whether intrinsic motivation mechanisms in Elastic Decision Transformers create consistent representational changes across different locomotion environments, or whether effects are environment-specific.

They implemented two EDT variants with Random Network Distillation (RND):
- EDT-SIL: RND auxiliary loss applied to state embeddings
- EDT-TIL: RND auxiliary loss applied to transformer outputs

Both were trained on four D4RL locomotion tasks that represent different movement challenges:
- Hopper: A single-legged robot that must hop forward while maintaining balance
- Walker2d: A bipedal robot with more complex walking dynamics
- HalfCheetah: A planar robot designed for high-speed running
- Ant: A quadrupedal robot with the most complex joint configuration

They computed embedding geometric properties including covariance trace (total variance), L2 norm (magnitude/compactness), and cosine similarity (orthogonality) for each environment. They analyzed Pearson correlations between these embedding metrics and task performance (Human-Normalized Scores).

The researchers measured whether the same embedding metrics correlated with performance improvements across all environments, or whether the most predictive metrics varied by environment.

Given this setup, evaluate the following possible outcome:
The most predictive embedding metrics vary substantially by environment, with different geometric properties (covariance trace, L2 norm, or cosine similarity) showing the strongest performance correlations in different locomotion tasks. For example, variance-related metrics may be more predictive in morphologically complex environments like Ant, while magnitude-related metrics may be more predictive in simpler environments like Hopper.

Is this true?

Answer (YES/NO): NO